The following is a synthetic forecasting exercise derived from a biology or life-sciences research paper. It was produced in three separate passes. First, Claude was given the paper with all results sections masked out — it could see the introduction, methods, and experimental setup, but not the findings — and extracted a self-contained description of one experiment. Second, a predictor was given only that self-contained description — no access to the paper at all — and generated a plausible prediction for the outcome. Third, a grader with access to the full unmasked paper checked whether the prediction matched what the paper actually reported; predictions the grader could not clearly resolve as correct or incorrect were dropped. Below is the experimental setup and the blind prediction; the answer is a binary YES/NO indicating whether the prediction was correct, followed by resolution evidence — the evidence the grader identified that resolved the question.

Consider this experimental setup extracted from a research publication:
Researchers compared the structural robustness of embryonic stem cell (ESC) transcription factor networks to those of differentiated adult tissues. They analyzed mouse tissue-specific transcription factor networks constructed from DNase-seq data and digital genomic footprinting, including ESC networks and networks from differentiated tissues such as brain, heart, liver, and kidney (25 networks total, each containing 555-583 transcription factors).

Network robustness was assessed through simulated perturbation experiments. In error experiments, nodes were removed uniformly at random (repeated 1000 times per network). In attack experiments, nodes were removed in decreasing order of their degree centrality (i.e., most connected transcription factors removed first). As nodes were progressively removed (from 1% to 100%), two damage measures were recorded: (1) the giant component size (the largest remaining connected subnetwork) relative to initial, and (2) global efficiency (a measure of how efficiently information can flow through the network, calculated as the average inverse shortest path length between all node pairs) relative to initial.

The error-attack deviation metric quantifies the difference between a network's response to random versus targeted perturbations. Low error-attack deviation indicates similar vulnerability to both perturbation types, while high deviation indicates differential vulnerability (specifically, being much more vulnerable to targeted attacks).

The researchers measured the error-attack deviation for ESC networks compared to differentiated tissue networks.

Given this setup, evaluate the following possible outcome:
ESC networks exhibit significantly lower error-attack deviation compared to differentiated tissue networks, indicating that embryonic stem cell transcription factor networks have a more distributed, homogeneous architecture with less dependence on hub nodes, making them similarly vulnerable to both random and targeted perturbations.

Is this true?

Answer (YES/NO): YES